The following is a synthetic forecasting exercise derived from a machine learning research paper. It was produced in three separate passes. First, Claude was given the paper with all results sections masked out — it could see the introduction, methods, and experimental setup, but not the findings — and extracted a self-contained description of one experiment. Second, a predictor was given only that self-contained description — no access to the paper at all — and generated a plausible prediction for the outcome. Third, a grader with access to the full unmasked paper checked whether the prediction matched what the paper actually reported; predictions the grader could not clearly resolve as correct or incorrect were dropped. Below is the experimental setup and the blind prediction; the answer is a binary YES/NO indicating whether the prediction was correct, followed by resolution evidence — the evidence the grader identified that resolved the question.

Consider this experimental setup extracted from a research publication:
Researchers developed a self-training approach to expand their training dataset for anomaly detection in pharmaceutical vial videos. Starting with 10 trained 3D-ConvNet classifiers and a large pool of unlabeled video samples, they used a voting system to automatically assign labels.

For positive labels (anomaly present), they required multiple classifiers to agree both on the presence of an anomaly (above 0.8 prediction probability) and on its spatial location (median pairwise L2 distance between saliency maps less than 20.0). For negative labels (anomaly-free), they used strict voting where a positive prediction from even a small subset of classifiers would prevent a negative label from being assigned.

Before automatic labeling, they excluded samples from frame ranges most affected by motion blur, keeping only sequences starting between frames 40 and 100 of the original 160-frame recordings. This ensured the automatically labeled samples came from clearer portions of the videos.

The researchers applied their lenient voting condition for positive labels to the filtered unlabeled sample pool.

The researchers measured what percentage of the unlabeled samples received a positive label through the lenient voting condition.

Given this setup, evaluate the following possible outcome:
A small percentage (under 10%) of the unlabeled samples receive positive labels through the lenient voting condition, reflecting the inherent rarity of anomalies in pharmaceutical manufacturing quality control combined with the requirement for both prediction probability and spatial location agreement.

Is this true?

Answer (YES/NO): NO